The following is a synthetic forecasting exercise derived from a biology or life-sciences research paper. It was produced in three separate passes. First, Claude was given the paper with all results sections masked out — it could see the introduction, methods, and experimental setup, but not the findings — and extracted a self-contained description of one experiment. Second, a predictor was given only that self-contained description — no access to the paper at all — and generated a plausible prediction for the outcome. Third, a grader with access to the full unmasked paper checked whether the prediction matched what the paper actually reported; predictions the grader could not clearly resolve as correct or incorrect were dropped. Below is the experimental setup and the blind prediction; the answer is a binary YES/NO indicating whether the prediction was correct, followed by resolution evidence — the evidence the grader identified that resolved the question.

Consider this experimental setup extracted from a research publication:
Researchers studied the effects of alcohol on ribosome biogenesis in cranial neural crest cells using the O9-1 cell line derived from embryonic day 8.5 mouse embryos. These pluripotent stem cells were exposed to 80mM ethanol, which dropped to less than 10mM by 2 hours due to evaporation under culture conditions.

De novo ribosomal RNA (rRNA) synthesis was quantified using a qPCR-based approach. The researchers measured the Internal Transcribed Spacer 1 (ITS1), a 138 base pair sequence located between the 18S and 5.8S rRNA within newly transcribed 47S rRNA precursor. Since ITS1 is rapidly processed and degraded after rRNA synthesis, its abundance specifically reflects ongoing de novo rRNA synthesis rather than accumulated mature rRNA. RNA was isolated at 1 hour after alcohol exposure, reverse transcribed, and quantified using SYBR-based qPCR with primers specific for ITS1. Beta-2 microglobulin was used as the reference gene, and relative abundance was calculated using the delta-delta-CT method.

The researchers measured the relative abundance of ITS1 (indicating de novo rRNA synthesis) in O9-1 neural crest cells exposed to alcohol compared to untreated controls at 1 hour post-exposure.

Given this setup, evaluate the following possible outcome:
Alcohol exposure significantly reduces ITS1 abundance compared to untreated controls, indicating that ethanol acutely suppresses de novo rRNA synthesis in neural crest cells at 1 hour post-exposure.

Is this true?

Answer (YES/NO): YES